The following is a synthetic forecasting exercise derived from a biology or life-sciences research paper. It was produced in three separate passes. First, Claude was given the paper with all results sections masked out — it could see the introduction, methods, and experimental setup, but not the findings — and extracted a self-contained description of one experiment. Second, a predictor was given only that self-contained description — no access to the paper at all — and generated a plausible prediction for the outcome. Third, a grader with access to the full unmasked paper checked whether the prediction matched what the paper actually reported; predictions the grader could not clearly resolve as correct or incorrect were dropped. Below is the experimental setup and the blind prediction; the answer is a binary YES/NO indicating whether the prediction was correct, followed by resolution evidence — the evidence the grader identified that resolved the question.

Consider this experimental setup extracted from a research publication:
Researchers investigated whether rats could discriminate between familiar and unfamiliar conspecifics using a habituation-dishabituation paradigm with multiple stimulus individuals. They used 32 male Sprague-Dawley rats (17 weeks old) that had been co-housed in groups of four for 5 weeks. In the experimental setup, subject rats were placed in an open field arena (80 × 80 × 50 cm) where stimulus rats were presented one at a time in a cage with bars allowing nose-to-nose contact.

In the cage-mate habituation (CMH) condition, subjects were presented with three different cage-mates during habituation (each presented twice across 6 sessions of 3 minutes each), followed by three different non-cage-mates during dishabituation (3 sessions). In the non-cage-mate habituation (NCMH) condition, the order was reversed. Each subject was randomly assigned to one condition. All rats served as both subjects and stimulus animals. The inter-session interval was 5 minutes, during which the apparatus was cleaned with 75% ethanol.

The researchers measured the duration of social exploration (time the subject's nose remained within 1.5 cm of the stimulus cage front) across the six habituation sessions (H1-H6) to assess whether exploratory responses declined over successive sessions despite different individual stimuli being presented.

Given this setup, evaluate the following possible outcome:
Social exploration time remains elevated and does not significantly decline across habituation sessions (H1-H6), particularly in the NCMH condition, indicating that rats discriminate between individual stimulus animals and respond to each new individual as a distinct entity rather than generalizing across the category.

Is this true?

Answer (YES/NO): NO